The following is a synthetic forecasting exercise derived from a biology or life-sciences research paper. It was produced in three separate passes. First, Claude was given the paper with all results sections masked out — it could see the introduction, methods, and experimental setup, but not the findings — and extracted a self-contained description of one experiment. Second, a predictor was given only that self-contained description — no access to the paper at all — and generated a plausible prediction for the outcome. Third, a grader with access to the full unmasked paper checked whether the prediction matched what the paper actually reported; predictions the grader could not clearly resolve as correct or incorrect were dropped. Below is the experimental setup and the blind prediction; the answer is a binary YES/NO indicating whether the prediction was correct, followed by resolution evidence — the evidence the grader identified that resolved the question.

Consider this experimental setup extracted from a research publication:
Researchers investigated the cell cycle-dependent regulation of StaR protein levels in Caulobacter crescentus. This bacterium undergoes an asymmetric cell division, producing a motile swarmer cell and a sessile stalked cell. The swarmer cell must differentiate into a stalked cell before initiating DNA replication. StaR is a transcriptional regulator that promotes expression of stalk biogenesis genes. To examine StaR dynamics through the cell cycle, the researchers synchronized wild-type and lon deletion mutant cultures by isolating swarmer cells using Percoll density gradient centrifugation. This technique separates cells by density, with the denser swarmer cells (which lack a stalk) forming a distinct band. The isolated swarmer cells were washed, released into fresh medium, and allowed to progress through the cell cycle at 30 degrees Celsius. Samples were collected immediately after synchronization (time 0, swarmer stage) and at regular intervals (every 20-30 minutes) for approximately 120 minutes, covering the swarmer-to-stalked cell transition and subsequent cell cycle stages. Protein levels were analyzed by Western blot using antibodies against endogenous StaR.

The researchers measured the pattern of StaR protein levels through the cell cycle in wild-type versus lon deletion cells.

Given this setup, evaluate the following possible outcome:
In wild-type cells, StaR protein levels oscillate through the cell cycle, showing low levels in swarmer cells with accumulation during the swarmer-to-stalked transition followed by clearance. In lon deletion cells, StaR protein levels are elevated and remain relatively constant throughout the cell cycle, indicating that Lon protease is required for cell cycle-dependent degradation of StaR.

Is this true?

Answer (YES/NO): YES